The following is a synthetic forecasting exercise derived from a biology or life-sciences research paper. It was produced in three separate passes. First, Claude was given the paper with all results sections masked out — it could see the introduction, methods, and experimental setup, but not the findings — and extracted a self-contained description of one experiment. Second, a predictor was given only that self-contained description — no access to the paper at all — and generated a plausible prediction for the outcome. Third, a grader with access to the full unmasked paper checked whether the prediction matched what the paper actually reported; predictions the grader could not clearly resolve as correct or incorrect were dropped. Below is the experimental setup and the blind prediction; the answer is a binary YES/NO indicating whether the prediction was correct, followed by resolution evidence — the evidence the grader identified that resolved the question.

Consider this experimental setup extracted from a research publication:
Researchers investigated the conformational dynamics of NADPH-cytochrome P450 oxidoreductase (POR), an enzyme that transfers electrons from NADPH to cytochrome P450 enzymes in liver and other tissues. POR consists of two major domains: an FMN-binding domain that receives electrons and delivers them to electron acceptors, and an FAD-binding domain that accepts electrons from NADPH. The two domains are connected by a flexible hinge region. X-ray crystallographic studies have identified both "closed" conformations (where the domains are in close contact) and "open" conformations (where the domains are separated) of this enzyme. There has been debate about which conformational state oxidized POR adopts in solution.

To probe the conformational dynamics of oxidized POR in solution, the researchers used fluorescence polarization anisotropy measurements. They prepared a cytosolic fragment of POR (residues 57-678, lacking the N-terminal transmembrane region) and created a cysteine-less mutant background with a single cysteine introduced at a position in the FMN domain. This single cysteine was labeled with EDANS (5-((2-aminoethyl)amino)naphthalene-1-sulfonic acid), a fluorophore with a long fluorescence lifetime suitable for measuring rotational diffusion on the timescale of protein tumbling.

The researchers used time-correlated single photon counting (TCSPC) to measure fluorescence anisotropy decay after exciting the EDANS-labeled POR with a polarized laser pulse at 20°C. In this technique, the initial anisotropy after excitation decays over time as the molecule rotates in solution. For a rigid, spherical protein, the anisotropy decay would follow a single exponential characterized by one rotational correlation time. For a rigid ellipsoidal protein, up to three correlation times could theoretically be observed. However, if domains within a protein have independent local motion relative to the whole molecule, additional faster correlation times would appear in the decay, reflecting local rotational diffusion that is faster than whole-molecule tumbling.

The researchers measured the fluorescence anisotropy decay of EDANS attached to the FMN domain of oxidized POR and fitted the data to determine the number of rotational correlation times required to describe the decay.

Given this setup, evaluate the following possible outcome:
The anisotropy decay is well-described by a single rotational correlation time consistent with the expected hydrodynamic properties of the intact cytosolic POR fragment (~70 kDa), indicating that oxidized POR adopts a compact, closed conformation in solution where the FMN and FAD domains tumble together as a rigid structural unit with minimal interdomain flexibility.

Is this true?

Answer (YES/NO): NO